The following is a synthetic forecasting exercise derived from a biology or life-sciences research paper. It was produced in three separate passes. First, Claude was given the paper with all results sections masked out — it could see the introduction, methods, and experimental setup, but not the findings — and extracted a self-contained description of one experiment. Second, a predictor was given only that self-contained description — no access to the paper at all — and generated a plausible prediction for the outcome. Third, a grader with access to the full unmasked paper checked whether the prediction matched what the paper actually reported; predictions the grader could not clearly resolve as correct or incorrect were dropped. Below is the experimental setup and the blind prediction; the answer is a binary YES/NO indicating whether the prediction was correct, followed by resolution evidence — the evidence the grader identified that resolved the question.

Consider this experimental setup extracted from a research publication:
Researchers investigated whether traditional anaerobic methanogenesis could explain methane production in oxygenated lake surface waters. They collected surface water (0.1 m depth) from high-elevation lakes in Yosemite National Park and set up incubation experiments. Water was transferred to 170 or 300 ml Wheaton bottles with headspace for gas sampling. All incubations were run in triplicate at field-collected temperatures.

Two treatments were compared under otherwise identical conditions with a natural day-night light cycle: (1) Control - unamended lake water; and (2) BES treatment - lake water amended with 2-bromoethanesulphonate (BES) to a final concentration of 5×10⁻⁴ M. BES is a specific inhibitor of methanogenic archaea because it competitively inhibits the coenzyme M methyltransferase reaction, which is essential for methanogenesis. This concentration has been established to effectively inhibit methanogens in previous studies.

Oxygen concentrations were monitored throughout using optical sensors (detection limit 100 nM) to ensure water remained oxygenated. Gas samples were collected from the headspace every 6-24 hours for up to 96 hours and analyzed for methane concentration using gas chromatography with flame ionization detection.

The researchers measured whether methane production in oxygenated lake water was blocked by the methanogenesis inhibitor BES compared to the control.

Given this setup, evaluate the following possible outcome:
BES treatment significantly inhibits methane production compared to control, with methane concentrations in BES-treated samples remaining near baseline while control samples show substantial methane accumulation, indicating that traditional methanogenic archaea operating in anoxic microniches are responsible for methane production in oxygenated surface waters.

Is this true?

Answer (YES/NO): NO